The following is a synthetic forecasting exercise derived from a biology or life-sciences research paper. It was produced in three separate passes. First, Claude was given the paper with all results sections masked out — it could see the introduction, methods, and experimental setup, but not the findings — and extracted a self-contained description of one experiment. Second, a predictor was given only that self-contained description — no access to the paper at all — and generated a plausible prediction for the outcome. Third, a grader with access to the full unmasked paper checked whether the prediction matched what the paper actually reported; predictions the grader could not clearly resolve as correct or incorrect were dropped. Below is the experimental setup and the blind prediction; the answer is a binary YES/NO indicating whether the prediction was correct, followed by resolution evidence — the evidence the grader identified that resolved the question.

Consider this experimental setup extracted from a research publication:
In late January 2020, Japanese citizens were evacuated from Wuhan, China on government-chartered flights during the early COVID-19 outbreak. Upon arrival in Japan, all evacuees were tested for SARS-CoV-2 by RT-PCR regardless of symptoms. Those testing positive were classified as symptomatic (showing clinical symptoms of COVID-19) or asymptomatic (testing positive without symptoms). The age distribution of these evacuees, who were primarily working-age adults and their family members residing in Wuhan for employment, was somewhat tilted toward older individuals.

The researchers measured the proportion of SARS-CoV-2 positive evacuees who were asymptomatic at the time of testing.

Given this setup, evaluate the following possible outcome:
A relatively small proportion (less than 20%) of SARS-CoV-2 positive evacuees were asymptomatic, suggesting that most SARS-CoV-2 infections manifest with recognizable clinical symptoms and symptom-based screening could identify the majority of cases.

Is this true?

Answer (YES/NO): NO